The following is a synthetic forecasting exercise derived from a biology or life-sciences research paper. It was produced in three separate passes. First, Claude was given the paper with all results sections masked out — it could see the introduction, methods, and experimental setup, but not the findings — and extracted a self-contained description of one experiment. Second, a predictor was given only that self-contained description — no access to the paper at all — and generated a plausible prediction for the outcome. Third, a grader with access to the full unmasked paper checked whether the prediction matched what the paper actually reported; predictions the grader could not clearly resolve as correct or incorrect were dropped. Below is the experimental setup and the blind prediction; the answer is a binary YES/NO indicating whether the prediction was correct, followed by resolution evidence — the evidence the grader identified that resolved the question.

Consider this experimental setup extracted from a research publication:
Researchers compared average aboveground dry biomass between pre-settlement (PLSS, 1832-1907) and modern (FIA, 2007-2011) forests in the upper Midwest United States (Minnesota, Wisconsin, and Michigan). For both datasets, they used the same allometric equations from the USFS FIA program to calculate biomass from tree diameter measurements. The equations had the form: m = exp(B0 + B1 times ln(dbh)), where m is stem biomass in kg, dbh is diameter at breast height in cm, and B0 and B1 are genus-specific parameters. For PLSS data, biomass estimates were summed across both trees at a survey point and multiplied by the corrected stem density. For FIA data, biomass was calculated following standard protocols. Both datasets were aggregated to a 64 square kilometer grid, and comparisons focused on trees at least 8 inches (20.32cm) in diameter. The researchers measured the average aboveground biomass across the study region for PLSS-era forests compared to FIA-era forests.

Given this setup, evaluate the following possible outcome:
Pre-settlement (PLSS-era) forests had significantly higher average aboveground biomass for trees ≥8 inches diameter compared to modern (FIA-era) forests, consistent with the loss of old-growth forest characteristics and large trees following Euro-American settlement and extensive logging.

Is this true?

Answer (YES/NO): YES